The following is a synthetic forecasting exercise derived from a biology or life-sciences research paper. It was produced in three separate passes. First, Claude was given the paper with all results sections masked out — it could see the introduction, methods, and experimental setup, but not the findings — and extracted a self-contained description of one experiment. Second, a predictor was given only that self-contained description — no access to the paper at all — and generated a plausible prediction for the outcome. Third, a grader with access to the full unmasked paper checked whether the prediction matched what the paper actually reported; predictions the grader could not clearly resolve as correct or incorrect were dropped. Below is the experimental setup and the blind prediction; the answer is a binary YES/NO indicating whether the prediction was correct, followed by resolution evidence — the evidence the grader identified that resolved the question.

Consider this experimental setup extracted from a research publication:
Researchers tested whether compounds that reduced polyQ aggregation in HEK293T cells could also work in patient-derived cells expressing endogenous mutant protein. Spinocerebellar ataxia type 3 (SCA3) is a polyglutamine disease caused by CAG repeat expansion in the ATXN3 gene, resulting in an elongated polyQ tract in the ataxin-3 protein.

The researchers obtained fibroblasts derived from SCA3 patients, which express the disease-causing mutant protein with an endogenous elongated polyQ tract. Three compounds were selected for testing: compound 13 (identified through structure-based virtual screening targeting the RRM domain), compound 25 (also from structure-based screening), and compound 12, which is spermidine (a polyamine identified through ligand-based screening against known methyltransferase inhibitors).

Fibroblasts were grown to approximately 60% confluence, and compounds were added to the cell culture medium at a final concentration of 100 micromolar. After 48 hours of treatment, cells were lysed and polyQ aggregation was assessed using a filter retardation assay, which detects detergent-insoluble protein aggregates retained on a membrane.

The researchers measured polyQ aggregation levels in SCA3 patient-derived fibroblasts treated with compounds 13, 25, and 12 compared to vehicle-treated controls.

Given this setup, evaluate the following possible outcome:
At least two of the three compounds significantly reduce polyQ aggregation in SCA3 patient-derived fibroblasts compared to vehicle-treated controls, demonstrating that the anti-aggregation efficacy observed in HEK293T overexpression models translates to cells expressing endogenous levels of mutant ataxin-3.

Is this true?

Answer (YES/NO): YES